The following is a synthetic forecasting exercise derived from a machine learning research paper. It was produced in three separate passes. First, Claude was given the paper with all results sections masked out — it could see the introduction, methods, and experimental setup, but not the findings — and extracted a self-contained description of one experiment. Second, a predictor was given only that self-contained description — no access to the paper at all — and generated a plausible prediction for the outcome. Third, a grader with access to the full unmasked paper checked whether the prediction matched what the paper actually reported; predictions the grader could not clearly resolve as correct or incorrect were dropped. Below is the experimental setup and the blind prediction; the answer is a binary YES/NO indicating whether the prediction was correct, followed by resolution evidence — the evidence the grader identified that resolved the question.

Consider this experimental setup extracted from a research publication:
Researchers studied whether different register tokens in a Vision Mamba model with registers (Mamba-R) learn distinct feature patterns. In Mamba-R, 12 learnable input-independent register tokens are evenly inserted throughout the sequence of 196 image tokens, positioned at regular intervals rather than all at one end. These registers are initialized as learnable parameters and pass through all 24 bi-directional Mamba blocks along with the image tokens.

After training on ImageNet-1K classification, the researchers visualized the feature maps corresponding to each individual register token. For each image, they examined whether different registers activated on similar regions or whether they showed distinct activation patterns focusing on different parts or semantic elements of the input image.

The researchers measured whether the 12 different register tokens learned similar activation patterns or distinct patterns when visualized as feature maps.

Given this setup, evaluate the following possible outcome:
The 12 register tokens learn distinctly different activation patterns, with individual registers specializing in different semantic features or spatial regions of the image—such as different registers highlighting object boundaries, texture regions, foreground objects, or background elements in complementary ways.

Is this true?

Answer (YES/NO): NO